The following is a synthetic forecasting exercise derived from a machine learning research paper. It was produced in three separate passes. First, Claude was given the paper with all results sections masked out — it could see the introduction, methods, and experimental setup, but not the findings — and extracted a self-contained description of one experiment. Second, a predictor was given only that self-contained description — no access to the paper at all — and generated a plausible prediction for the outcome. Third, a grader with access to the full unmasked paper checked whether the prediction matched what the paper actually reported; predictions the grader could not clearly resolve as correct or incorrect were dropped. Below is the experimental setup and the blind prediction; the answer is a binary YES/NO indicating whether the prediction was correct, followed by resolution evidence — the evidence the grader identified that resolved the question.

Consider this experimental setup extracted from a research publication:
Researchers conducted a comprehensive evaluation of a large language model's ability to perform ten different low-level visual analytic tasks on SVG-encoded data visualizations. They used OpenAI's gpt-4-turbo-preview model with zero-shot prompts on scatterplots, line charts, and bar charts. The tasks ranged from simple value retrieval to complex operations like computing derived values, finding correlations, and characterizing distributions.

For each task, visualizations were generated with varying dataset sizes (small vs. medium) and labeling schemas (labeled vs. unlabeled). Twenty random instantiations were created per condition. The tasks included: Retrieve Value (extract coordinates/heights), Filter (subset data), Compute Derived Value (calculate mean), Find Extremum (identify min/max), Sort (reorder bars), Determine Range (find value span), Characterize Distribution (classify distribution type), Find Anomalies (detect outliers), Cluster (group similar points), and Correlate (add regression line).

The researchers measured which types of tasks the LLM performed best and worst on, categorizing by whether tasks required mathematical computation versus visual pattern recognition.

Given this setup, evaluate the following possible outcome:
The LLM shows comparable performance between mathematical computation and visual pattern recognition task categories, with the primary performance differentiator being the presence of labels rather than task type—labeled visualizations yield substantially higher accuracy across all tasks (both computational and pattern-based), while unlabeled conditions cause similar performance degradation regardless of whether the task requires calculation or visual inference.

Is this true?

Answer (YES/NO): NO